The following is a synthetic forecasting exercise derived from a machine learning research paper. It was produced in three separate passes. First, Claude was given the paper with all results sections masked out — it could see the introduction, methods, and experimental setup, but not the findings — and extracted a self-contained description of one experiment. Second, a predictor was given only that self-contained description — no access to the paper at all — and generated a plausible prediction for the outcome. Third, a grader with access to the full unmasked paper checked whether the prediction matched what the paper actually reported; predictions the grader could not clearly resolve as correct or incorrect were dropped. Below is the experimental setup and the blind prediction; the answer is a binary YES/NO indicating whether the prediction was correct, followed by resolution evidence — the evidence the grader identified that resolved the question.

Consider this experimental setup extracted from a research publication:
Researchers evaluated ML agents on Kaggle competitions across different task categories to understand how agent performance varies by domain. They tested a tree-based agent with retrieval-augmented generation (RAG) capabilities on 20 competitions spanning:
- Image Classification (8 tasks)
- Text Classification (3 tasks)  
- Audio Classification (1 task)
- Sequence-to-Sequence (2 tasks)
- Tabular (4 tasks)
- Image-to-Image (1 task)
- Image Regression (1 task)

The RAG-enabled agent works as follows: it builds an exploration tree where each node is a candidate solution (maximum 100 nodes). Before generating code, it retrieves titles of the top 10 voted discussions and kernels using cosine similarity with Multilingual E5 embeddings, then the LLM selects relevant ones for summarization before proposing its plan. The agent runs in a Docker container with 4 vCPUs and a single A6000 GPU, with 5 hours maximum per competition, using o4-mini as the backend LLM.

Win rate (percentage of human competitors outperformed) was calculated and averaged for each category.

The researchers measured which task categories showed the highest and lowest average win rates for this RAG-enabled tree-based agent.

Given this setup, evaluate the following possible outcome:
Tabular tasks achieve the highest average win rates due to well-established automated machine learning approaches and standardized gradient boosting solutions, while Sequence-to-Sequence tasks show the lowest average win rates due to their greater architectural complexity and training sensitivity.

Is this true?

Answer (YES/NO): NO